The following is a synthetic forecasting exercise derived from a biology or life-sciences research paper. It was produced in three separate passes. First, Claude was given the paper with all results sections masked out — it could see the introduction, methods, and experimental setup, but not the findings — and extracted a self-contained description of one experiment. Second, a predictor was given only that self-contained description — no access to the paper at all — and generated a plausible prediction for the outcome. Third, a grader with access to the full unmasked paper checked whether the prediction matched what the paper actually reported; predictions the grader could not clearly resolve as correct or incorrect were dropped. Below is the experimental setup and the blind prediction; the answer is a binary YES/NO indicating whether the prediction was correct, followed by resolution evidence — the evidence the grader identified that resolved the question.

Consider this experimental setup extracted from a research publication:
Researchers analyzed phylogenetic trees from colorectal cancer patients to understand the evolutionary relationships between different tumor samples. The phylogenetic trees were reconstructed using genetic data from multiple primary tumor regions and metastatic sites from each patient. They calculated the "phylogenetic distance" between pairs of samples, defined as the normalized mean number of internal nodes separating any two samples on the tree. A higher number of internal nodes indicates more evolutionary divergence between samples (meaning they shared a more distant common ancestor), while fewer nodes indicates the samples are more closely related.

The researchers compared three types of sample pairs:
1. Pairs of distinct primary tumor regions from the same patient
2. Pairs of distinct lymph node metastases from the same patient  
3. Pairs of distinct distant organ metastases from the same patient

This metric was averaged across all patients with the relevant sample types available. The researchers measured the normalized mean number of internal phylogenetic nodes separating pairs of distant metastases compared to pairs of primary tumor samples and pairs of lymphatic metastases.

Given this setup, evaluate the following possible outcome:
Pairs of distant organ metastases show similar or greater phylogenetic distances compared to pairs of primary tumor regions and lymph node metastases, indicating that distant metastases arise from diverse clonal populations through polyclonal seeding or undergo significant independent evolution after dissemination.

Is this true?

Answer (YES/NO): NO